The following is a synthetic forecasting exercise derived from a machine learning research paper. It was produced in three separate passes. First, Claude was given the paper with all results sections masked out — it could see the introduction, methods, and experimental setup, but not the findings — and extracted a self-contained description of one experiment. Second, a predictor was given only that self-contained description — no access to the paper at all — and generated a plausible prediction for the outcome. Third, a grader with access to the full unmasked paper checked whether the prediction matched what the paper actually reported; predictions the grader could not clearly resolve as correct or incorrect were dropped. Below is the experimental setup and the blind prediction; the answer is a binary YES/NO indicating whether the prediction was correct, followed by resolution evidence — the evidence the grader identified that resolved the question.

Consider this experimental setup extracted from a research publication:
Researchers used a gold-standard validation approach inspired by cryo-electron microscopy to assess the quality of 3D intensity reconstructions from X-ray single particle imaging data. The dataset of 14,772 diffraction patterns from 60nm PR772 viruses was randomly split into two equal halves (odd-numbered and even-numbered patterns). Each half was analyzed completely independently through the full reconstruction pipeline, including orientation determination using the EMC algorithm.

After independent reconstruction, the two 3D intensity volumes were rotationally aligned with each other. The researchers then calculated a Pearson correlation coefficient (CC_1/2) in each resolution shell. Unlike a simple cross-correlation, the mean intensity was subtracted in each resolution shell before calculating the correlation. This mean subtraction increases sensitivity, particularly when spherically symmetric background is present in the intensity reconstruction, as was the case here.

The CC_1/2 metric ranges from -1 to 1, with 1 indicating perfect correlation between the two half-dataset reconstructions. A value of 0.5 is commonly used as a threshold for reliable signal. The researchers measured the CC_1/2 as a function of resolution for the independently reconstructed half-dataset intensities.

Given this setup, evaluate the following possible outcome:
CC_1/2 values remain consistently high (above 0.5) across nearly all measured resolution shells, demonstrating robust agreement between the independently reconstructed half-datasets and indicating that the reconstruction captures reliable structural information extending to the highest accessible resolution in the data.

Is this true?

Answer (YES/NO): NO